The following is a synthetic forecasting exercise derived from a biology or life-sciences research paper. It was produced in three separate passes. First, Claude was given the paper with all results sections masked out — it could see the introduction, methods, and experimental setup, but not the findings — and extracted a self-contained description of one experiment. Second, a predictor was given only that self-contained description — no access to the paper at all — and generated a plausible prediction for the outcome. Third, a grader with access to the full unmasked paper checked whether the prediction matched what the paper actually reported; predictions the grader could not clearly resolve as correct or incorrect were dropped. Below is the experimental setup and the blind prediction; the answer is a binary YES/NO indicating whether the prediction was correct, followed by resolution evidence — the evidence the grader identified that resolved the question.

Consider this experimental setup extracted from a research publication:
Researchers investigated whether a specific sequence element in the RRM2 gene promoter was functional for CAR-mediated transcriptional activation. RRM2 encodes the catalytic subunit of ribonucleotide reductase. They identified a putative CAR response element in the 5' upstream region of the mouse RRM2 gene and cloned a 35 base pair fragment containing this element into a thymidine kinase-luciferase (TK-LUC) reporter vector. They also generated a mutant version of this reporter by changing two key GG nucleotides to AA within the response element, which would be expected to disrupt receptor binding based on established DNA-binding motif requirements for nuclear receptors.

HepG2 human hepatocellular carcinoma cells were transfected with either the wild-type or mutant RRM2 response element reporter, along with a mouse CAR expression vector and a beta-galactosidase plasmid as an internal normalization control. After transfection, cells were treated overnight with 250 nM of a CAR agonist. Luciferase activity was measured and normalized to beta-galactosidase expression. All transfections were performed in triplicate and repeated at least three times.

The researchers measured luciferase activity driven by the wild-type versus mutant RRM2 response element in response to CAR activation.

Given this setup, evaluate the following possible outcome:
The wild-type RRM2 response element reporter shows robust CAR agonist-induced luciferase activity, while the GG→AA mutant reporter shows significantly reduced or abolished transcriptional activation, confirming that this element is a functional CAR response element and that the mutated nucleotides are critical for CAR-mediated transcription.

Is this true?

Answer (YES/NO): YES